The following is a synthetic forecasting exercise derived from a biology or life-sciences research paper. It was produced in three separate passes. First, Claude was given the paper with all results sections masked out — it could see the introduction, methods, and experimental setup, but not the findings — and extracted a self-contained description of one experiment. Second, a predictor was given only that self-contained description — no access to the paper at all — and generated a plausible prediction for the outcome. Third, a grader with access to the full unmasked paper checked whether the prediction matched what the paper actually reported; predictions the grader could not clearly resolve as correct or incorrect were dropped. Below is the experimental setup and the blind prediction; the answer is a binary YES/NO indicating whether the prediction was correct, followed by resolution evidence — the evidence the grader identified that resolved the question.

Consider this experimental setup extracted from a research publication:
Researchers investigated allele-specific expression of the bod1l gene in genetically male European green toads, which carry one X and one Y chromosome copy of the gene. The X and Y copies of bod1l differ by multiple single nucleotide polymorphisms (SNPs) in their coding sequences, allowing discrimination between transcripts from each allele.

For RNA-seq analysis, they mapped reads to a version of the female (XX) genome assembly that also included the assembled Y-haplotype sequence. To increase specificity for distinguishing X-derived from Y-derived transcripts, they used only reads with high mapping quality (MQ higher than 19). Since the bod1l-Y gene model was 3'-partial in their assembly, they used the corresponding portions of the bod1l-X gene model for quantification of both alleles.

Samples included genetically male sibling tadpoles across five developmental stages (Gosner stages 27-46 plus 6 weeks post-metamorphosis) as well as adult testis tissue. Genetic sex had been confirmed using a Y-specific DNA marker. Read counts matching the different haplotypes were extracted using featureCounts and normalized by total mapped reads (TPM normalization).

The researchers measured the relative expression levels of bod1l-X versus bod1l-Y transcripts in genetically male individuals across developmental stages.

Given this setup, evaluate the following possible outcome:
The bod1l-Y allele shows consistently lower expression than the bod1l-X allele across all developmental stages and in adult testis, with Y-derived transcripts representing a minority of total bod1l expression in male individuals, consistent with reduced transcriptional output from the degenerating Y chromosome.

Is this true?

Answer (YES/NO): NO